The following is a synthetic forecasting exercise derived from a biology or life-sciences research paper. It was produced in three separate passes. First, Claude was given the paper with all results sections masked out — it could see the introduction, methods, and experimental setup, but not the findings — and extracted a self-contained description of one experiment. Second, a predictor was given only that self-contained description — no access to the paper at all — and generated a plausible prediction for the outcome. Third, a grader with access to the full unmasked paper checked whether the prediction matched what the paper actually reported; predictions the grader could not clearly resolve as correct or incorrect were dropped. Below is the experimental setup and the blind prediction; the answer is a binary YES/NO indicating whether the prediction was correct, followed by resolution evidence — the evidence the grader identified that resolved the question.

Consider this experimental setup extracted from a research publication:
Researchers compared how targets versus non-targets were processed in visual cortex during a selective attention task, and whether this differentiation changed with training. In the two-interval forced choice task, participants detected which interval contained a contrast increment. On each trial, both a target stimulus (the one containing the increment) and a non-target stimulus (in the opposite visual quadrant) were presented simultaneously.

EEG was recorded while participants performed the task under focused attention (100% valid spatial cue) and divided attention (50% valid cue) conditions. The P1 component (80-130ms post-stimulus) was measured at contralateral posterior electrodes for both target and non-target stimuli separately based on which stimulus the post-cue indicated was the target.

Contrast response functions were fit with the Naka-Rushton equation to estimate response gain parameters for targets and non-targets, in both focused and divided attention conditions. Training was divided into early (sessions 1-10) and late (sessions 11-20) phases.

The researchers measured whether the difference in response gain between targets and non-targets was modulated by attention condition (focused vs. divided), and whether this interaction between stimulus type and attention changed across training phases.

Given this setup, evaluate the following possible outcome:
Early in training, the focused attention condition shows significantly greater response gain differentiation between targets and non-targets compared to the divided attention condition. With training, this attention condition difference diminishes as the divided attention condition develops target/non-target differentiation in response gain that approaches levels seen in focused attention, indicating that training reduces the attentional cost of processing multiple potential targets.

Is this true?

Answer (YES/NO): NO